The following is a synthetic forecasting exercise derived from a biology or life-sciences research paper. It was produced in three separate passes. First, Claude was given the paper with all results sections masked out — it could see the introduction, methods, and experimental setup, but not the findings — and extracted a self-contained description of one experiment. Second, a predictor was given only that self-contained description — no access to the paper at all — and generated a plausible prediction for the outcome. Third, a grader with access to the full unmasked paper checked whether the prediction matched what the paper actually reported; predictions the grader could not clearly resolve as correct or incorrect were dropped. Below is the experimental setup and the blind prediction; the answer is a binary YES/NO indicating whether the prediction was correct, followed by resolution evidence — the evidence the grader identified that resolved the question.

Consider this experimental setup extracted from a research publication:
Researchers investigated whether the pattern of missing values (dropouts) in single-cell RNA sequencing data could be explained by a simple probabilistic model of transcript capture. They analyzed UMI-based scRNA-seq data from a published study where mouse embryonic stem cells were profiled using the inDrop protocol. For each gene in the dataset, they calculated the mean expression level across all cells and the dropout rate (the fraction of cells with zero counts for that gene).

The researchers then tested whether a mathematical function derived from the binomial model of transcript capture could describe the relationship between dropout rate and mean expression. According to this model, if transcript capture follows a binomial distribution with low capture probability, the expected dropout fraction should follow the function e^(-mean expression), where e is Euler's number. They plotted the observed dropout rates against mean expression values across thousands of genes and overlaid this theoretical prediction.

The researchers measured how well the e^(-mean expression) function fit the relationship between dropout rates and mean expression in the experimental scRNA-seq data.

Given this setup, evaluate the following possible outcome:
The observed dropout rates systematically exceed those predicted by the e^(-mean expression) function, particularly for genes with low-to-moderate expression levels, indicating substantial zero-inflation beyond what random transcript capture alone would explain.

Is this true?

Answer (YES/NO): NO